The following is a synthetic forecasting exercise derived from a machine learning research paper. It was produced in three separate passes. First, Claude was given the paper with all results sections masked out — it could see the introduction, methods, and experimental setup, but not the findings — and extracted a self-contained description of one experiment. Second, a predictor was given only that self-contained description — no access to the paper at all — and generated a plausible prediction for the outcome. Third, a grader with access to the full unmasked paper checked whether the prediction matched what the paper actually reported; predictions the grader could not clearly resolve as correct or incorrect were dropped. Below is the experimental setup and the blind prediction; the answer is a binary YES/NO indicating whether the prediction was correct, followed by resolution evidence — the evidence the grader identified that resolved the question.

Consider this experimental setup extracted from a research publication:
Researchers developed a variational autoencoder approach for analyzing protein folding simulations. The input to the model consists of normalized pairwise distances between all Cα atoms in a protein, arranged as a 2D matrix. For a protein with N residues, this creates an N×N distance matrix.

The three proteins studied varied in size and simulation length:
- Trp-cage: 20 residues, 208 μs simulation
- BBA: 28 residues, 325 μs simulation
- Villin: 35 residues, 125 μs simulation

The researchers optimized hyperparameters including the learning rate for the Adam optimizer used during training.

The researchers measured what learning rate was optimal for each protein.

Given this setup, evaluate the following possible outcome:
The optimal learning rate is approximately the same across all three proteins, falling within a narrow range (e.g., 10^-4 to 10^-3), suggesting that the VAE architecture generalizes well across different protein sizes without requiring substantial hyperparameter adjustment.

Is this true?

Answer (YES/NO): YES